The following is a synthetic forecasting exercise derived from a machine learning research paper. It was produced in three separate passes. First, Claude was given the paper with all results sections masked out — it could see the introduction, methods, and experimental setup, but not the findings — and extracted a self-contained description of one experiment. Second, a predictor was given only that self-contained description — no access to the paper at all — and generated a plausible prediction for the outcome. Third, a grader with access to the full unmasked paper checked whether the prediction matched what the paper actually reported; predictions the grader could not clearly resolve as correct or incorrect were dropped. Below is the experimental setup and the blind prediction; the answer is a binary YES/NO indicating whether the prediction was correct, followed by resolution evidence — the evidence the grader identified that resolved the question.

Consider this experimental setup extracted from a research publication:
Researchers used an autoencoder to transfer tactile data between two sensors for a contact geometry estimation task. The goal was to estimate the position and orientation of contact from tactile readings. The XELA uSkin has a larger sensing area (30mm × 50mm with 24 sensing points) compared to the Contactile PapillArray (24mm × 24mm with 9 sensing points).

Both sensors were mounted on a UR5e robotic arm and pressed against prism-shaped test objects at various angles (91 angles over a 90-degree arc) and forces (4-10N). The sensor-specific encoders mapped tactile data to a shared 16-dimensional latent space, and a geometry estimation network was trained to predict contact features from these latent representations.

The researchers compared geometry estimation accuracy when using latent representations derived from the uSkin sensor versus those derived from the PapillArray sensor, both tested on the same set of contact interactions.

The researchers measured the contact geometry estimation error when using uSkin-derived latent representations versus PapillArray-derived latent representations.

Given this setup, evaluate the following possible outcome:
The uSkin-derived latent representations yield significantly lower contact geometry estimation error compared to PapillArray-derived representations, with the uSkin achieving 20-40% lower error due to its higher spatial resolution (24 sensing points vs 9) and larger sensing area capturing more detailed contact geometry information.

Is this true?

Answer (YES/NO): NO